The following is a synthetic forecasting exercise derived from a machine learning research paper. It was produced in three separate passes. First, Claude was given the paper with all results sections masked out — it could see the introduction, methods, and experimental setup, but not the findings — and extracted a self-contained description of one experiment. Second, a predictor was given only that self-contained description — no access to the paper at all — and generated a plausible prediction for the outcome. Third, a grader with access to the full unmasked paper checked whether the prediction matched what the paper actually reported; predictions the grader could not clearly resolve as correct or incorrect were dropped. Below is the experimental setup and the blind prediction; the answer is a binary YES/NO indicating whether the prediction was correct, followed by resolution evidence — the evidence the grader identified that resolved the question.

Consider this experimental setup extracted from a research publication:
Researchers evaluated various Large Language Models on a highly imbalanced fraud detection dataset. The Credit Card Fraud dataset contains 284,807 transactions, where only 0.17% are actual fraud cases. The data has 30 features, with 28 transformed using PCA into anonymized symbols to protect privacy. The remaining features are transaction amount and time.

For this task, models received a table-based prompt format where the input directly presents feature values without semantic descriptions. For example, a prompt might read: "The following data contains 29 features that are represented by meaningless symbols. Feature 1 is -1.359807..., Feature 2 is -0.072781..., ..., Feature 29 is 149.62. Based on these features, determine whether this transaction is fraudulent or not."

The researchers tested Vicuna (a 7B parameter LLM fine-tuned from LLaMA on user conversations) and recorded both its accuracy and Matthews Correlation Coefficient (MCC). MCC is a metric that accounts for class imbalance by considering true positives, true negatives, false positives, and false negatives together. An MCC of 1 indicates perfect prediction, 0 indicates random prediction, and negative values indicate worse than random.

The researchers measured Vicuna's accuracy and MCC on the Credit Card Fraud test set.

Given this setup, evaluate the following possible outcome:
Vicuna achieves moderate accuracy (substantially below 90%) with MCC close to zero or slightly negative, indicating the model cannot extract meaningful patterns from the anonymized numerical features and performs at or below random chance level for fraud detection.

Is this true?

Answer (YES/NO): NO